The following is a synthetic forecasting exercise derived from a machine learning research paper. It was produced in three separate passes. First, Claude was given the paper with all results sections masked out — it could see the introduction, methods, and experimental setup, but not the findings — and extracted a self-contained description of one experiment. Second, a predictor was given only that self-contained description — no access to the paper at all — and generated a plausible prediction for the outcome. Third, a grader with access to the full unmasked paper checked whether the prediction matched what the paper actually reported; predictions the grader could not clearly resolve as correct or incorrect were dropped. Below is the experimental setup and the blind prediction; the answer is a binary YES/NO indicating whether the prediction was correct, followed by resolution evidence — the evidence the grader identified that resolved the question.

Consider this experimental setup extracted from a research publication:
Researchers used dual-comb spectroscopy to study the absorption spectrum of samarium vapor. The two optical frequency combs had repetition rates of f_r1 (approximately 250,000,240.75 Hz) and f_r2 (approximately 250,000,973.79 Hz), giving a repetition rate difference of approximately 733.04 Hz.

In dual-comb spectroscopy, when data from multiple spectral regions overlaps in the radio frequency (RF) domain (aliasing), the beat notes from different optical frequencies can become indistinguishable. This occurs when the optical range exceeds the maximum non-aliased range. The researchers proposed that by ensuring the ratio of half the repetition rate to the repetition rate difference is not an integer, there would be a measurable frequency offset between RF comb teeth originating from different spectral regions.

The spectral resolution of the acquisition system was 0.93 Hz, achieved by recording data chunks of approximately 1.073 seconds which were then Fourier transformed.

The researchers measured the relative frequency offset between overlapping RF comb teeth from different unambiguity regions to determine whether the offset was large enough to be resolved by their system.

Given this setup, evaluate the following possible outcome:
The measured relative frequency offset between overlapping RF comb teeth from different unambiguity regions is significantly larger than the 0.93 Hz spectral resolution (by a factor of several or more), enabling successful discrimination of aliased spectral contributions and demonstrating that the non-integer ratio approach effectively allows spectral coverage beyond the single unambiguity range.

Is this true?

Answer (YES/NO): YES